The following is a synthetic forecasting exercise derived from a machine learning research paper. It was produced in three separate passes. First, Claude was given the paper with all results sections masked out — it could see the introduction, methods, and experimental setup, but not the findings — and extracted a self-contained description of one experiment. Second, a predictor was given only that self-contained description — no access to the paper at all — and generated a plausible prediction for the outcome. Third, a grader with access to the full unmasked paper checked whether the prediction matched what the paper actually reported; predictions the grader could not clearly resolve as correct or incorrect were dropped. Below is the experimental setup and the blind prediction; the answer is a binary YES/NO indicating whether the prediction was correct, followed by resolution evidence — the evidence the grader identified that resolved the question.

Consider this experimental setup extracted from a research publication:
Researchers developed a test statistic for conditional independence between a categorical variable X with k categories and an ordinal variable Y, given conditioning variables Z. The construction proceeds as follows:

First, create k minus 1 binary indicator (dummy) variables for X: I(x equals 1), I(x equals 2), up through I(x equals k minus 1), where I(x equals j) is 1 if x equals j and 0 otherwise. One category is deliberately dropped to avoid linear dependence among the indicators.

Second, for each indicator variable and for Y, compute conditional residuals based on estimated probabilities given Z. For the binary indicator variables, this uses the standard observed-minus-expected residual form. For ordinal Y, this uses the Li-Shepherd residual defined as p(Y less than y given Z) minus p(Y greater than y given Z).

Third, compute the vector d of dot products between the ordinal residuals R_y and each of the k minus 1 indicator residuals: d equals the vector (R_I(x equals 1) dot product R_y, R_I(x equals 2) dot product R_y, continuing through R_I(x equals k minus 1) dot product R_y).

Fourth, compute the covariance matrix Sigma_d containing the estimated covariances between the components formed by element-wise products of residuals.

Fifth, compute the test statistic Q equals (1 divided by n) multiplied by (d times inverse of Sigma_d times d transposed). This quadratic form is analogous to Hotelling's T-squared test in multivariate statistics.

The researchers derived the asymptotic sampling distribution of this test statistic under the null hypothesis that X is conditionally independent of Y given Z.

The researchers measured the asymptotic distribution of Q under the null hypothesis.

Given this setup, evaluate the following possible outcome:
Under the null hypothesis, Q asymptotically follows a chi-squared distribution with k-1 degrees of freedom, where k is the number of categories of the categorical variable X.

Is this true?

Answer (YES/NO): YES